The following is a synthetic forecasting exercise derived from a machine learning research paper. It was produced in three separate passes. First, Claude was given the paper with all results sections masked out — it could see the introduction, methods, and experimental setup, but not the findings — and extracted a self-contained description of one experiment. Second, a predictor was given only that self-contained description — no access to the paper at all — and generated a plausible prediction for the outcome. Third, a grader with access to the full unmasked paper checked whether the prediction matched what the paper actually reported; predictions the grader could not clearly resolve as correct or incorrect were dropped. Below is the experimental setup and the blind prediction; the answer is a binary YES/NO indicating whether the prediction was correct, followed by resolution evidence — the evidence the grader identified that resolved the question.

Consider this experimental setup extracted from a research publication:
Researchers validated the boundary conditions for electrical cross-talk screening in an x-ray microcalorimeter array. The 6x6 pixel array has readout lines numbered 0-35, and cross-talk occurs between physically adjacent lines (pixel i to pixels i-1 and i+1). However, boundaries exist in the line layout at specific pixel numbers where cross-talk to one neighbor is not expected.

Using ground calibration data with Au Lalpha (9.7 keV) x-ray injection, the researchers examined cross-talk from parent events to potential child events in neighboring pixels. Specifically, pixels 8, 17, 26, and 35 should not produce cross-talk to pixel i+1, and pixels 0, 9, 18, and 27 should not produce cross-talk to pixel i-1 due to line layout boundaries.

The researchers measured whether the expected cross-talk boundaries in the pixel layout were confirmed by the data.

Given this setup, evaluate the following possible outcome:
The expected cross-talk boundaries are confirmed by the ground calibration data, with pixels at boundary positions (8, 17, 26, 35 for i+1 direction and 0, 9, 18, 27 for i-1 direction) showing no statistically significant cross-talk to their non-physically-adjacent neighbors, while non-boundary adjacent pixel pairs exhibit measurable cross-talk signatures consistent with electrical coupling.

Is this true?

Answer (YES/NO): YES